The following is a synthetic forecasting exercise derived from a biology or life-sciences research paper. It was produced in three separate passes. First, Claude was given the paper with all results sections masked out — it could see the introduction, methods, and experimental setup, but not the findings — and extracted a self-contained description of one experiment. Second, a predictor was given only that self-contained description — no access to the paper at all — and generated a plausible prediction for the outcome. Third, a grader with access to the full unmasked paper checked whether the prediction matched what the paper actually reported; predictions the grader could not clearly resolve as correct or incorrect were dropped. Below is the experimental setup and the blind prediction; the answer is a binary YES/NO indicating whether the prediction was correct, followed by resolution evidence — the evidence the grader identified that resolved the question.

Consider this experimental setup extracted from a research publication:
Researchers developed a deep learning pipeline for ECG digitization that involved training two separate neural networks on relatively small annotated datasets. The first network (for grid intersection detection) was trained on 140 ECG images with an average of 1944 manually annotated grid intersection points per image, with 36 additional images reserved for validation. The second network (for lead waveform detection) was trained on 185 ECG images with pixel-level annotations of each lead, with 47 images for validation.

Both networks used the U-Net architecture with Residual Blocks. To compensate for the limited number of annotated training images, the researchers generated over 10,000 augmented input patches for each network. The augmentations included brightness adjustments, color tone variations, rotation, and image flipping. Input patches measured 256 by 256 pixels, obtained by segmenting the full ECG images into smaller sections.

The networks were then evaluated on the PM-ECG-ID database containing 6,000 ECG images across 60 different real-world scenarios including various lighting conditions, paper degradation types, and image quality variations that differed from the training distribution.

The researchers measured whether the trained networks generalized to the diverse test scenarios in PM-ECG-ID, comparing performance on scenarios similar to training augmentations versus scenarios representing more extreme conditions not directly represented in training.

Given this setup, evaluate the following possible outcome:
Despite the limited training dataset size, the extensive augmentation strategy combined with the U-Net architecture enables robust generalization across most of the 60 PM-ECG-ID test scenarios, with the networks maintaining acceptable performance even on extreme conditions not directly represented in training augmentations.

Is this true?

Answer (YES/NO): NO